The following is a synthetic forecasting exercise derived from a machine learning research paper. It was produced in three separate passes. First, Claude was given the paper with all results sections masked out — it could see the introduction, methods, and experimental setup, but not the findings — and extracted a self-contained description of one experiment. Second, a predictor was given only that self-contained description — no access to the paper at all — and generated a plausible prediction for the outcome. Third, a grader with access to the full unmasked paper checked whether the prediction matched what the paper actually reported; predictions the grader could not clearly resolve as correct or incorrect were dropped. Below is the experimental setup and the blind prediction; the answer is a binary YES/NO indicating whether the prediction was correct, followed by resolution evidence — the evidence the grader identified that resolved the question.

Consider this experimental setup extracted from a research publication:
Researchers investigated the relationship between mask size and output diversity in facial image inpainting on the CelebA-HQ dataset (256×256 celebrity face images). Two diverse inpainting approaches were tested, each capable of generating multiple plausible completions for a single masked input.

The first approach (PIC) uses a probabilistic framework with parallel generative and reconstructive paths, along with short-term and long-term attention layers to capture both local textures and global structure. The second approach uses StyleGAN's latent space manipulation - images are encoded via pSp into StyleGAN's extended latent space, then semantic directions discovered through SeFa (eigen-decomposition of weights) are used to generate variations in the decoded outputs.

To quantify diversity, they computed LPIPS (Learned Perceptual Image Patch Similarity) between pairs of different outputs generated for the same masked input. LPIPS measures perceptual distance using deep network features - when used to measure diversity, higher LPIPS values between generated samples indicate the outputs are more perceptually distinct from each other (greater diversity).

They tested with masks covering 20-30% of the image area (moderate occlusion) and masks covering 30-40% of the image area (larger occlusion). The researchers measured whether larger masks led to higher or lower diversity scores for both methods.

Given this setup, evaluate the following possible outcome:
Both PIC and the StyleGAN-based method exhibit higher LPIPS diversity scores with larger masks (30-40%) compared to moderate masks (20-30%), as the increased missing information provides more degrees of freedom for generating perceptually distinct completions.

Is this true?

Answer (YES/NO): YES